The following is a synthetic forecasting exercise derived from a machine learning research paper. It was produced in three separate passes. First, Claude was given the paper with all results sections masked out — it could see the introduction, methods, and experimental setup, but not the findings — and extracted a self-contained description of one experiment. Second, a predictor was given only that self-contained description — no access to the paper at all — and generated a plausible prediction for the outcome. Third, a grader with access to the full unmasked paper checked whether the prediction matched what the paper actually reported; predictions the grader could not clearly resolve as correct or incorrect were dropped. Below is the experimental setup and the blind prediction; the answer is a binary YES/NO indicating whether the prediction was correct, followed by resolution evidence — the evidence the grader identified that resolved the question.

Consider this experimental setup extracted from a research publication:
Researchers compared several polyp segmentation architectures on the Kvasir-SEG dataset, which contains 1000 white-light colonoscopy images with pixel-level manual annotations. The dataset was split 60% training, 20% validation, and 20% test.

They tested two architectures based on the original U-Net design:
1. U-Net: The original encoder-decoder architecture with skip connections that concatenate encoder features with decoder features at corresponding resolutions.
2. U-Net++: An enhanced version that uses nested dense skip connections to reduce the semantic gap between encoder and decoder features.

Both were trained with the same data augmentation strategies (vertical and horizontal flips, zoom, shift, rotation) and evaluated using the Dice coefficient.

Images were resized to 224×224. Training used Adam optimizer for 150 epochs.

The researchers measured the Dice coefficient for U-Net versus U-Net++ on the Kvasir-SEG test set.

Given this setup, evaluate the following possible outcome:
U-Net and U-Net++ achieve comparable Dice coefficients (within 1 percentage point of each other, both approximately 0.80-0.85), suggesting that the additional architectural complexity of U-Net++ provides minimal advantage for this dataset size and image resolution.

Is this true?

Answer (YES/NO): NO